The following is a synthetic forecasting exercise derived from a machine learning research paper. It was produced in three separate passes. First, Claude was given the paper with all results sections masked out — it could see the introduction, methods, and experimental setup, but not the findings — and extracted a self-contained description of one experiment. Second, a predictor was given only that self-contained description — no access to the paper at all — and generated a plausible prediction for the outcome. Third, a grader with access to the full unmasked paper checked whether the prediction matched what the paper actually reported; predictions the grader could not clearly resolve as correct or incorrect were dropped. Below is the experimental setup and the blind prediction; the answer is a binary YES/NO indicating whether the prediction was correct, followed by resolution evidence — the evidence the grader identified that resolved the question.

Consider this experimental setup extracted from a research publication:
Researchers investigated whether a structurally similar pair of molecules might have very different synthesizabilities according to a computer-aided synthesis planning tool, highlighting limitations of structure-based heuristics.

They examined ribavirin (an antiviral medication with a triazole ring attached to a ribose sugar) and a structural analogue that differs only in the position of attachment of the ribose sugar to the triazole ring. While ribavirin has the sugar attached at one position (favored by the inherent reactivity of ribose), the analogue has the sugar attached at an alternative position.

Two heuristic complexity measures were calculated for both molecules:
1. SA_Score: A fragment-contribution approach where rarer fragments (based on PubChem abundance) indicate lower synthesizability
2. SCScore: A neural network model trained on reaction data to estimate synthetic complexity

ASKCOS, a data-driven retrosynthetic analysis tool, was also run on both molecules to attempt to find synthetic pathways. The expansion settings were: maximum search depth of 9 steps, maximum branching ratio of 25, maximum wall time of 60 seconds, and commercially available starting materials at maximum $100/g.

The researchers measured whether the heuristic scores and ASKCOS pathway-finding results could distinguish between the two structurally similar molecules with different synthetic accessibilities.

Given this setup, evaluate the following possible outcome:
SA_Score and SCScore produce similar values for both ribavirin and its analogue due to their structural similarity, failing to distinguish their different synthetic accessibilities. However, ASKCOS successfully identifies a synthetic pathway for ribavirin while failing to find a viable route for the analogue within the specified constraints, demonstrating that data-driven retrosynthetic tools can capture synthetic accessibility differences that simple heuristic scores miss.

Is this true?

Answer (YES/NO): YES